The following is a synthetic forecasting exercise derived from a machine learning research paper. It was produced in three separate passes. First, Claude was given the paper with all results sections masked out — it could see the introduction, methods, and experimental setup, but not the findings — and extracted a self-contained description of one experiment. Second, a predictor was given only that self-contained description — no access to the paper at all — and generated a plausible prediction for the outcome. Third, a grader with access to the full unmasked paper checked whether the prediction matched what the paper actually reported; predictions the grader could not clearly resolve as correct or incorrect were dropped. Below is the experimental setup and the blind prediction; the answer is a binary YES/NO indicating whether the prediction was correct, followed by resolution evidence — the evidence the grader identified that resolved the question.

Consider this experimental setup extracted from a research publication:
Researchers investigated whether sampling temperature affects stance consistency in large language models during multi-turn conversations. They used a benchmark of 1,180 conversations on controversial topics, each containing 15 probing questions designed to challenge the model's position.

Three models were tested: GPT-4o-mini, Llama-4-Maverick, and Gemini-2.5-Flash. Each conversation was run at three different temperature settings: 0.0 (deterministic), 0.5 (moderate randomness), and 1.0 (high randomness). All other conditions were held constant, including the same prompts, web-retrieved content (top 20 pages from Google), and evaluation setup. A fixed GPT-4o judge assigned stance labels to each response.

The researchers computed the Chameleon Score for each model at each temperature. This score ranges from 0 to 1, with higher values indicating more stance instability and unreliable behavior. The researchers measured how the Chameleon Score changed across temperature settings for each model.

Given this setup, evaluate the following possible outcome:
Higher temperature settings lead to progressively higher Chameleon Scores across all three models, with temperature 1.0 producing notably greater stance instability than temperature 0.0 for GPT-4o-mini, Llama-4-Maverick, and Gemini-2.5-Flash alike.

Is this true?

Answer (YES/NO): NO